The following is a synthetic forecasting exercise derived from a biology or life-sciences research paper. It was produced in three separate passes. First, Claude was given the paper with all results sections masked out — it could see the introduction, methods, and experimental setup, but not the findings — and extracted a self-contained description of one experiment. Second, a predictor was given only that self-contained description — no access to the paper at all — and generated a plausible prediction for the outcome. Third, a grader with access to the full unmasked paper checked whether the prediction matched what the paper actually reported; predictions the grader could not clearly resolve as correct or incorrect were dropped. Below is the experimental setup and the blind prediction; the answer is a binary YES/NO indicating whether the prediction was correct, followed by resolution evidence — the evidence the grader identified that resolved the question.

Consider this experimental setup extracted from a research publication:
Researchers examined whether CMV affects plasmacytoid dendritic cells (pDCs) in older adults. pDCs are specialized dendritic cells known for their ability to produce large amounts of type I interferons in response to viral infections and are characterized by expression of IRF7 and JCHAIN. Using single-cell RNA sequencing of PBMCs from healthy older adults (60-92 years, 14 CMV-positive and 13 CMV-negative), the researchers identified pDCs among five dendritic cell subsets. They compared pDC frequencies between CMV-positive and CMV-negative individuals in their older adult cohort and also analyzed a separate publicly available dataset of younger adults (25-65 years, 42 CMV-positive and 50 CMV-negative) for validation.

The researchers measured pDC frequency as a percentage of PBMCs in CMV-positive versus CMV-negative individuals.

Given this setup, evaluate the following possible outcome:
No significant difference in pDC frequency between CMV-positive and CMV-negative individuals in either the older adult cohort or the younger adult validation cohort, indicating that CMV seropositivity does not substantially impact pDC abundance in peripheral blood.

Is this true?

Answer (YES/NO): NO